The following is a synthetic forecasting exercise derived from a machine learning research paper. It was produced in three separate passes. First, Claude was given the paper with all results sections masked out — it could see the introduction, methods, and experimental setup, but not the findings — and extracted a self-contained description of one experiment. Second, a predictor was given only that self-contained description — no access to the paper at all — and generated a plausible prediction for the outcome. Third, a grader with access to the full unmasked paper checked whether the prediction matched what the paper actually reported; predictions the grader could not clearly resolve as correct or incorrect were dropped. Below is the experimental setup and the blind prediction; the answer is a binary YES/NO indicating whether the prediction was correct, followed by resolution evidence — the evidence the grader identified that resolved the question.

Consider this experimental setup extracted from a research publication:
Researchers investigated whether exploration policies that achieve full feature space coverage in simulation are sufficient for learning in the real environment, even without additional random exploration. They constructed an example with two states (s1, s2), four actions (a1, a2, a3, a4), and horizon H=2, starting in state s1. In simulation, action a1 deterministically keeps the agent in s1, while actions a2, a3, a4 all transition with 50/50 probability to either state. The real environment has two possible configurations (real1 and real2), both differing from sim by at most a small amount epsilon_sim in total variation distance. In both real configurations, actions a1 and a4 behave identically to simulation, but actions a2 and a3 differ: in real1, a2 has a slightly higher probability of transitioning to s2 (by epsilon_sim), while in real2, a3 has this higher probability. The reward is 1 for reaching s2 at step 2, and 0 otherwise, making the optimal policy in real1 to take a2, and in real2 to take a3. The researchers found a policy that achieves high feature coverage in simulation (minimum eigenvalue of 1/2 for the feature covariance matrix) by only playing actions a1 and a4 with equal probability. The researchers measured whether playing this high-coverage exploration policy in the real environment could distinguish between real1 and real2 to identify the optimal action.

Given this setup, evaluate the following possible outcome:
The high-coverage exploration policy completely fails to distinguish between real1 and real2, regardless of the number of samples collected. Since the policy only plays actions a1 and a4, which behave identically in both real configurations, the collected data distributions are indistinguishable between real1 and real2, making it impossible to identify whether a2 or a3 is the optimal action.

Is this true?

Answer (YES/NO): YES